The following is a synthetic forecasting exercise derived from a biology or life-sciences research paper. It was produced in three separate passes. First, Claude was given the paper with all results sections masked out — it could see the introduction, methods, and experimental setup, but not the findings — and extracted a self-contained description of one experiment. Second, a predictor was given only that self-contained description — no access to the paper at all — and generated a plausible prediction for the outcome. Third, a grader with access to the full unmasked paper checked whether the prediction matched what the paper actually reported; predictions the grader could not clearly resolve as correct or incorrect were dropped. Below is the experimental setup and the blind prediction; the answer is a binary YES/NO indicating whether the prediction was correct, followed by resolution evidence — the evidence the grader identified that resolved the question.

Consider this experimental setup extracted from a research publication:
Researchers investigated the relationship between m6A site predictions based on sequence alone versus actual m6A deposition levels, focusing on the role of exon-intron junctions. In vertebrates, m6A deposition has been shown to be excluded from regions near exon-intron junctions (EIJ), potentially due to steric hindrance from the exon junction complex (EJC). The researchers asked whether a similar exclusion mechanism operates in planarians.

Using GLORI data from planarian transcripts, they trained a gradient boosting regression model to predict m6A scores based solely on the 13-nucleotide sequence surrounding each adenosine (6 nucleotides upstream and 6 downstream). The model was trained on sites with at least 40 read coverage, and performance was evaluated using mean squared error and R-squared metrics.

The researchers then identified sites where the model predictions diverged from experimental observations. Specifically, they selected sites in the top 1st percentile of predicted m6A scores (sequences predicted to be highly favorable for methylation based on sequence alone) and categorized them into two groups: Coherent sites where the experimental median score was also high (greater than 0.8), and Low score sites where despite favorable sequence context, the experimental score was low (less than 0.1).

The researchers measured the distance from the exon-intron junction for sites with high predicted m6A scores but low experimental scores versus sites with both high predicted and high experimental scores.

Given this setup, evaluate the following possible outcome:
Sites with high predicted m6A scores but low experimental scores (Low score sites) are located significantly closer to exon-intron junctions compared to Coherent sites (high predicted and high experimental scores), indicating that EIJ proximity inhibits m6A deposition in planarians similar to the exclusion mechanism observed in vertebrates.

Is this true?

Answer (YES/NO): YES